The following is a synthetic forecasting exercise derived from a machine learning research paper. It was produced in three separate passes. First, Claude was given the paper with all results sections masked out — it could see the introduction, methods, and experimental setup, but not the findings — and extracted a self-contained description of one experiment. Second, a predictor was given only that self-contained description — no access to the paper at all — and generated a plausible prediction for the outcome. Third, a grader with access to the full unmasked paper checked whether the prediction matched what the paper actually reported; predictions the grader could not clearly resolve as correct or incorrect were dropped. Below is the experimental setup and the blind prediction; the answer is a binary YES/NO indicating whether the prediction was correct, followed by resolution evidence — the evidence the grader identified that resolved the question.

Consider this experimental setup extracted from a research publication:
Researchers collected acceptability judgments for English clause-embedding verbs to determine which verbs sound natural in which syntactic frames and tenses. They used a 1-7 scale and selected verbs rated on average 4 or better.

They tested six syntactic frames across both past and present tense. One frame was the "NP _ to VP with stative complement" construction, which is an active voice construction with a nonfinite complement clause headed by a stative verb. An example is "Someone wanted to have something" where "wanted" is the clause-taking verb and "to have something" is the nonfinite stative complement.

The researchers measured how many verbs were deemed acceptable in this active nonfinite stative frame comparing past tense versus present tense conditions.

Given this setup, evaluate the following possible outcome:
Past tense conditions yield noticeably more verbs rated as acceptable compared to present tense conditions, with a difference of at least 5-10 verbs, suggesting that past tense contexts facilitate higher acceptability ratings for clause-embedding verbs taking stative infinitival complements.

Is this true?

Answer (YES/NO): YES